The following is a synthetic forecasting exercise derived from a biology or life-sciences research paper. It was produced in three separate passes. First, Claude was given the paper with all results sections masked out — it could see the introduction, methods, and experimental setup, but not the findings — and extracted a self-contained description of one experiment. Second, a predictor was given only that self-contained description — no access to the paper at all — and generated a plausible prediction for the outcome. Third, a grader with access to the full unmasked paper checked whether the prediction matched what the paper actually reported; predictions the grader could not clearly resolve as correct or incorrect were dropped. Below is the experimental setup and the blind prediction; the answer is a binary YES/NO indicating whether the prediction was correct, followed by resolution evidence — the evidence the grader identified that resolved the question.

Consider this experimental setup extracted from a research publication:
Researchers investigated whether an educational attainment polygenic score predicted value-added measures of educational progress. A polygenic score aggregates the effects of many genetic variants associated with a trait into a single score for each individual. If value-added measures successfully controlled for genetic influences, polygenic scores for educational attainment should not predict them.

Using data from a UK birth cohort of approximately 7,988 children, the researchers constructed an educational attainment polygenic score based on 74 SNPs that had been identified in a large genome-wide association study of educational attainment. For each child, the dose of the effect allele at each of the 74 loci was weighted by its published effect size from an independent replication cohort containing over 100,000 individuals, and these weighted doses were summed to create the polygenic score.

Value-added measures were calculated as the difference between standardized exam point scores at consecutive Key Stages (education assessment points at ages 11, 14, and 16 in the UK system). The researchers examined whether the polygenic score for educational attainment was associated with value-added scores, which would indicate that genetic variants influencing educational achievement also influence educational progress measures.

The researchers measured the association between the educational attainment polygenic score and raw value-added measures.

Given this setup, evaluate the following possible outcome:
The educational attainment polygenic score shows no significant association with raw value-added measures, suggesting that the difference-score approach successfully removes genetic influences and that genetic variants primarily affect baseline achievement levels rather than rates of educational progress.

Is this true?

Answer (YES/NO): YES